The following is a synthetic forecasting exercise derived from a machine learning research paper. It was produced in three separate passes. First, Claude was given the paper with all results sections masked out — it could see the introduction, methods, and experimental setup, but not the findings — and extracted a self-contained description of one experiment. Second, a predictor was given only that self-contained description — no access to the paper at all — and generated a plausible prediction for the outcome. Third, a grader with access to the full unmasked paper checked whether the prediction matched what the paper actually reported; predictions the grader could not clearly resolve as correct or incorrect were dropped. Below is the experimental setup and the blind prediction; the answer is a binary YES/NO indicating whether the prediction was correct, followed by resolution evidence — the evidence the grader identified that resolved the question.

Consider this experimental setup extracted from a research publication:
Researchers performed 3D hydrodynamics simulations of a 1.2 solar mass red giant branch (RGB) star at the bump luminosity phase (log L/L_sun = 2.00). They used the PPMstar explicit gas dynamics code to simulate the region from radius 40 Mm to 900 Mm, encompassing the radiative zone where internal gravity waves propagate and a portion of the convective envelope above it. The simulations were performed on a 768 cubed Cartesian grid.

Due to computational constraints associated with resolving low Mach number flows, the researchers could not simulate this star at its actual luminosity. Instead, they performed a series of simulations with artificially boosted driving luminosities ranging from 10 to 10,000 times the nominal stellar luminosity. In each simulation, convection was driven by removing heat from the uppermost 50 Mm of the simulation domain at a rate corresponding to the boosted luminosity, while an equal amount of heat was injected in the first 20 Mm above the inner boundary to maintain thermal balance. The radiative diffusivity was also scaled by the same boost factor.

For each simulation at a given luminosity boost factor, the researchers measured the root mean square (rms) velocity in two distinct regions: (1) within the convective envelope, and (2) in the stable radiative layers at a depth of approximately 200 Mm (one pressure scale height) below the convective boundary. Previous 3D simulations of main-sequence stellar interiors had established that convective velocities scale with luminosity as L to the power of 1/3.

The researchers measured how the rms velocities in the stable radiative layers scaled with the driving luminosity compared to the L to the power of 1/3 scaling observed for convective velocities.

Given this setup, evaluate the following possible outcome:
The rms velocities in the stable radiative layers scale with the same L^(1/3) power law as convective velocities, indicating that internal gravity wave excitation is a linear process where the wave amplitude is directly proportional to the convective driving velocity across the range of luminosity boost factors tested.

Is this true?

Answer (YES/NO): YES